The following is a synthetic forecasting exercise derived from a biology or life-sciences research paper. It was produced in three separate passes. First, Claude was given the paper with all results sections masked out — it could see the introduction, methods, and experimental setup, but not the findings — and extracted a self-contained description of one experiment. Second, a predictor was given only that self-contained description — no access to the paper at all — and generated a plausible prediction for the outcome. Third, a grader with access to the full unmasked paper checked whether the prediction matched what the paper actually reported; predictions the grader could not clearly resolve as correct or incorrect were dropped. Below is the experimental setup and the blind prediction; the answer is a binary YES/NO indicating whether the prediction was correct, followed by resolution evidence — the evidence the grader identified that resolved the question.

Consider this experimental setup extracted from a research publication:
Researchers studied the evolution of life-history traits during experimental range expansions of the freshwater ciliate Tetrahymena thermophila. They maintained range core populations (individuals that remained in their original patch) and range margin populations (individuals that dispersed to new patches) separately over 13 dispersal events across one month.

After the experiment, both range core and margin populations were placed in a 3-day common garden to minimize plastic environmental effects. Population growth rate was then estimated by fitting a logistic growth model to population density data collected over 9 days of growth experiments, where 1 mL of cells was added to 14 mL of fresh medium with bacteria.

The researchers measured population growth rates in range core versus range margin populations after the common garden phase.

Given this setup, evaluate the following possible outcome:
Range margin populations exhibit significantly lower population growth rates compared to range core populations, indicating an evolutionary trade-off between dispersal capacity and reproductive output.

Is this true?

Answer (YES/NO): NO